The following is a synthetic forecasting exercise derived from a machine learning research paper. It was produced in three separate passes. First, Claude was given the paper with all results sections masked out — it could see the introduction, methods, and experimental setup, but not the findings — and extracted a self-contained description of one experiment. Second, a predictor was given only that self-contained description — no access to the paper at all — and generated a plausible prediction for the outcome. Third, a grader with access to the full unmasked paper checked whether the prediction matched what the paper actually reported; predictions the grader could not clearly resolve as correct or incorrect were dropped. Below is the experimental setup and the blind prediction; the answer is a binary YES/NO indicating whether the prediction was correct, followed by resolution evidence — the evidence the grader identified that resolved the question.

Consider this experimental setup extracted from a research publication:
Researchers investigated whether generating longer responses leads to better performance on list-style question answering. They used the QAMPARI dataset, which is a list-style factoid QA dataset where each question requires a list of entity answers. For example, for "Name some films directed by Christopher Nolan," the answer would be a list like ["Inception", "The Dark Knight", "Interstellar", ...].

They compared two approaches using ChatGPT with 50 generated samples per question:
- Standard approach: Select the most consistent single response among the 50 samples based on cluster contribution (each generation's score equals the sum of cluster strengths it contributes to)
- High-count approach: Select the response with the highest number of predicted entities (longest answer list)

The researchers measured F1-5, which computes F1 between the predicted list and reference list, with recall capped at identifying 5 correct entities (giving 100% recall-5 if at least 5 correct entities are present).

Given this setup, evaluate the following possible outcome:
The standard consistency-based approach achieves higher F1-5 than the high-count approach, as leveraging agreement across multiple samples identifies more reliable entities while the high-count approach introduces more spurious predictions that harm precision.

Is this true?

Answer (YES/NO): YES